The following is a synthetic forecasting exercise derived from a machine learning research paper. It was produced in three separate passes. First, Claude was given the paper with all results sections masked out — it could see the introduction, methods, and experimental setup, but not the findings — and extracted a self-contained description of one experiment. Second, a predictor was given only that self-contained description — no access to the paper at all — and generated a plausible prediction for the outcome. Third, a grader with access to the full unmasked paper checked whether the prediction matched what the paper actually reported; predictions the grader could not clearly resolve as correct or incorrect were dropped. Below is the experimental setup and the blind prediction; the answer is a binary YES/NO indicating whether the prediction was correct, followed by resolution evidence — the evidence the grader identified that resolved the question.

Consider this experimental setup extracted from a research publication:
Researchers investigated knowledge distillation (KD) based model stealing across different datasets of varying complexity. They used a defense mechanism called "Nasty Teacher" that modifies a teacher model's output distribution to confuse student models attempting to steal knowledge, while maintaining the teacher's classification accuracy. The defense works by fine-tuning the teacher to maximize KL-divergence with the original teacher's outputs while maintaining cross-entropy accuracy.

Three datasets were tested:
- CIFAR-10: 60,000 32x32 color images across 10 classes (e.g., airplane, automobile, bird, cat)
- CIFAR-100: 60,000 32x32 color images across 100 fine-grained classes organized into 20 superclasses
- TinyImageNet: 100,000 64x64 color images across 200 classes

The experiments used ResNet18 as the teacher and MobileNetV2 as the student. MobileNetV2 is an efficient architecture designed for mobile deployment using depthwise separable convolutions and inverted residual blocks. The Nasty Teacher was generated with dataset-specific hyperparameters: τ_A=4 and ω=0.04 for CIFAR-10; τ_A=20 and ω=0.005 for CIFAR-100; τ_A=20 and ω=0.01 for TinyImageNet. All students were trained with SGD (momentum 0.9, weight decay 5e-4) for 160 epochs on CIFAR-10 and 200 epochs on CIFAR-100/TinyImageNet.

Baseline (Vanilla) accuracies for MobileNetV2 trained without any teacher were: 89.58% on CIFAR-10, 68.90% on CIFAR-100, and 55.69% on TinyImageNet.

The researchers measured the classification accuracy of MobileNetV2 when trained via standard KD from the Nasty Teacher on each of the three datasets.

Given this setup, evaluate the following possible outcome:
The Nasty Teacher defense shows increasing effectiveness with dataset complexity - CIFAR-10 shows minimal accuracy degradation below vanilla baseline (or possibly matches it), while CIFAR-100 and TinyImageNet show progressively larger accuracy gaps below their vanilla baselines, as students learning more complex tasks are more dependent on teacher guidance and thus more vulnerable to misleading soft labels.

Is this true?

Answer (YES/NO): NO